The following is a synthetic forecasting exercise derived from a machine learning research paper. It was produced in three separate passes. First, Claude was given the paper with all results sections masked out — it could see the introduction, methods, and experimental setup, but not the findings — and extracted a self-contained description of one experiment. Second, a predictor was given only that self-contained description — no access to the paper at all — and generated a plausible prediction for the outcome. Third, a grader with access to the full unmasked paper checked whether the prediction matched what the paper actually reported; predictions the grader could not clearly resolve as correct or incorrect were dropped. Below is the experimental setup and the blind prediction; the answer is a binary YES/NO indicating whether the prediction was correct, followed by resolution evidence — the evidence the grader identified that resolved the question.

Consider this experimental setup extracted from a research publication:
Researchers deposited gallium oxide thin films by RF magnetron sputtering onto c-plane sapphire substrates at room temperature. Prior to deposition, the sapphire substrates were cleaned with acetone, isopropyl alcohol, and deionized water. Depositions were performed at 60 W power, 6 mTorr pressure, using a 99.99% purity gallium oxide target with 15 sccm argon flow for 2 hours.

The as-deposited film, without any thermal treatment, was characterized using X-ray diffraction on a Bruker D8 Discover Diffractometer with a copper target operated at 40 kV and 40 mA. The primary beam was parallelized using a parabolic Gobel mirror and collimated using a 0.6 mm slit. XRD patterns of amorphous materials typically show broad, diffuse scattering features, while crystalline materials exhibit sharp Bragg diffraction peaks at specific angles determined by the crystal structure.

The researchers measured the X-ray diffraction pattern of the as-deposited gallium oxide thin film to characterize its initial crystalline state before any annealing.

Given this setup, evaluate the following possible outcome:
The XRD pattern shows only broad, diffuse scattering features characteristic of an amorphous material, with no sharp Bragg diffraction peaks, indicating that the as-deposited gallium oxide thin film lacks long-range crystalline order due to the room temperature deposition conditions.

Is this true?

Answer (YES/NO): YES